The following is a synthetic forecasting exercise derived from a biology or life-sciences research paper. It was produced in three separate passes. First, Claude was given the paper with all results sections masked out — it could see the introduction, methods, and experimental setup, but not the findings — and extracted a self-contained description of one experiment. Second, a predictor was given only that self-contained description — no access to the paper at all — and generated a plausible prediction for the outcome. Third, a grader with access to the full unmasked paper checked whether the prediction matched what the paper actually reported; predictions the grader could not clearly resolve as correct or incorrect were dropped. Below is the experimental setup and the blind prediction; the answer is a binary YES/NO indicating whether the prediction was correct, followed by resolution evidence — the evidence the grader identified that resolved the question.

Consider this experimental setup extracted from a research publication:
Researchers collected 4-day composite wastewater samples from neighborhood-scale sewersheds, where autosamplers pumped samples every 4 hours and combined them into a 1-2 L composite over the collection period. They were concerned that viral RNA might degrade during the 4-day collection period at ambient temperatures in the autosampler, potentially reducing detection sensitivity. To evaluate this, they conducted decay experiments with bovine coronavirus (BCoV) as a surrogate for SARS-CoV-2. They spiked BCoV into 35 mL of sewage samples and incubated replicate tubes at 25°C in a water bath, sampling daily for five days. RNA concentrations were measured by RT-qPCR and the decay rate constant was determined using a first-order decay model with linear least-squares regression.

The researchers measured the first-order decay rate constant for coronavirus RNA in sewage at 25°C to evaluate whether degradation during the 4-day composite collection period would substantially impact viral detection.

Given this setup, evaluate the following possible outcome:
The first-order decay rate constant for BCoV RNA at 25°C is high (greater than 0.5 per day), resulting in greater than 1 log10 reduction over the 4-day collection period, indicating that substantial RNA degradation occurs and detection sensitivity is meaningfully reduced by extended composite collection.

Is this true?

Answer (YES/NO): NO